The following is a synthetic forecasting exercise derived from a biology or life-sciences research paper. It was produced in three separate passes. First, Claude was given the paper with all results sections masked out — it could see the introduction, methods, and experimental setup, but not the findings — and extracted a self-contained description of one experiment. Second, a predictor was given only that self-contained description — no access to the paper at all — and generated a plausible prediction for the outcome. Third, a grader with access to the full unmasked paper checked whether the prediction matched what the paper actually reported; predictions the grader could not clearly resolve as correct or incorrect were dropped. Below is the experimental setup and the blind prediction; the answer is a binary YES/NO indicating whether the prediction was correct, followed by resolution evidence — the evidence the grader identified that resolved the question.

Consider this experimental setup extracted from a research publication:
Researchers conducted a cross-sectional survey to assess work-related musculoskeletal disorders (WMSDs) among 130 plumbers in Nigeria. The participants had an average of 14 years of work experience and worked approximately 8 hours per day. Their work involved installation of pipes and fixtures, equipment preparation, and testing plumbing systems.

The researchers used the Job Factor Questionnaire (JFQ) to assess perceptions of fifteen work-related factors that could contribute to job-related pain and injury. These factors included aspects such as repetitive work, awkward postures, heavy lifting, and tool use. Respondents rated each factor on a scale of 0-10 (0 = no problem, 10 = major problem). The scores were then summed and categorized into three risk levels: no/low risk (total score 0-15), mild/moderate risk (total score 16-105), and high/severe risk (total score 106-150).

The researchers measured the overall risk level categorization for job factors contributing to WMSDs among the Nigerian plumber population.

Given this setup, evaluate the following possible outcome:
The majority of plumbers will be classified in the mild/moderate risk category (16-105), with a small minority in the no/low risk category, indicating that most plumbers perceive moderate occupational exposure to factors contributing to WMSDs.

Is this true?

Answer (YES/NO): YES